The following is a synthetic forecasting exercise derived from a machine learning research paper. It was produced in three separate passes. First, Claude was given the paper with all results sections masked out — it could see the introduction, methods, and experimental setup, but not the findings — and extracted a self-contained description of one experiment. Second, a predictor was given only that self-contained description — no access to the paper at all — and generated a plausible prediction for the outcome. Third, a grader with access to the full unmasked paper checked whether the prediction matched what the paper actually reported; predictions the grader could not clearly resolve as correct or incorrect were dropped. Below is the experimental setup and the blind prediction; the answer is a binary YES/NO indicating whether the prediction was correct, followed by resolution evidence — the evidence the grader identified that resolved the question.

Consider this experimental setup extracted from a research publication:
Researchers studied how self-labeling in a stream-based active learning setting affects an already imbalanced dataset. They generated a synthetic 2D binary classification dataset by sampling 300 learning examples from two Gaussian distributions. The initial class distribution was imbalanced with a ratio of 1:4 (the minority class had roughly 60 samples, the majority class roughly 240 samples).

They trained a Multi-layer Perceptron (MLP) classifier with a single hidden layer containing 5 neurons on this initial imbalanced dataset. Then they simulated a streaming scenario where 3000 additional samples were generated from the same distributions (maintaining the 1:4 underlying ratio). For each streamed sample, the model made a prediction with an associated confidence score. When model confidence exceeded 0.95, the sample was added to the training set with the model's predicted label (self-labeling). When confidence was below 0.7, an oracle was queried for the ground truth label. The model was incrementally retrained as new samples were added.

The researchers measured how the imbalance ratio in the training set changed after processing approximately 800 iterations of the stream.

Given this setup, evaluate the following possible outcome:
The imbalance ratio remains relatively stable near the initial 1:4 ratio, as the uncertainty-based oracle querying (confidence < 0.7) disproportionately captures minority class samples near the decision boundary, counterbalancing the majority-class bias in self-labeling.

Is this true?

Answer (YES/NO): NO